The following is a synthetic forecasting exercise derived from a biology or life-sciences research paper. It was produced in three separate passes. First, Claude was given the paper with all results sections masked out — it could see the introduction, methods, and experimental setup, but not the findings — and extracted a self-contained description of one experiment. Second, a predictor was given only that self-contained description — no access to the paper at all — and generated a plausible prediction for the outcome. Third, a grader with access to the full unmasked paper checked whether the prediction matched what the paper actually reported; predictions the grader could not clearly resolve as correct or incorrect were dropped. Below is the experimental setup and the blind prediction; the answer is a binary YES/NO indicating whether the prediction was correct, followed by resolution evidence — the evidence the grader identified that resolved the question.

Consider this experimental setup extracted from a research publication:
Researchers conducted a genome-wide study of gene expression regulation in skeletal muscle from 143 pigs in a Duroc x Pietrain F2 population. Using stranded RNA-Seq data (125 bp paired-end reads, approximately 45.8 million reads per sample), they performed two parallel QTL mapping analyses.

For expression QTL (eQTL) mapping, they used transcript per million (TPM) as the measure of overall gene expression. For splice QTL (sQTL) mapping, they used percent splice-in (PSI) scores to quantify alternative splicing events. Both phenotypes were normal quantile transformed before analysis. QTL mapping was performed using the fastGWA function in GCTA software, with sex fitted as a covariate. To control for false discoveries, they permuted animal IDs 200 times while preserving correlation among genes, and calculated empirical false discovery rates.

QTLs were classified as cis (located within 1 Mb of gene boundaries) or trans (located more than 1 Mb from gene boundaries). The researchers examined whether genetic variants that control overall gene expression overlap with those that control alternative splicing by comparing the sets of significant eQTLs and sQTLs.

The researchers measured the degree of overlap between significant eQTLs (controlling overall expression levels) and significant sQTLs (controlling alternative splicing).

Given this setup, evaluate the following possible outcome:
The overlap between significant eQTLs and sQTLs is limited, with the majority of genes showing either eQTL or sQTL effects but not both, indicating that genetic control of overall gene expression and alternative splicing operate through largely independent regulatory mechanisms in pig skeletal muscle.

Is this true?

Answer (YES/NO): YES